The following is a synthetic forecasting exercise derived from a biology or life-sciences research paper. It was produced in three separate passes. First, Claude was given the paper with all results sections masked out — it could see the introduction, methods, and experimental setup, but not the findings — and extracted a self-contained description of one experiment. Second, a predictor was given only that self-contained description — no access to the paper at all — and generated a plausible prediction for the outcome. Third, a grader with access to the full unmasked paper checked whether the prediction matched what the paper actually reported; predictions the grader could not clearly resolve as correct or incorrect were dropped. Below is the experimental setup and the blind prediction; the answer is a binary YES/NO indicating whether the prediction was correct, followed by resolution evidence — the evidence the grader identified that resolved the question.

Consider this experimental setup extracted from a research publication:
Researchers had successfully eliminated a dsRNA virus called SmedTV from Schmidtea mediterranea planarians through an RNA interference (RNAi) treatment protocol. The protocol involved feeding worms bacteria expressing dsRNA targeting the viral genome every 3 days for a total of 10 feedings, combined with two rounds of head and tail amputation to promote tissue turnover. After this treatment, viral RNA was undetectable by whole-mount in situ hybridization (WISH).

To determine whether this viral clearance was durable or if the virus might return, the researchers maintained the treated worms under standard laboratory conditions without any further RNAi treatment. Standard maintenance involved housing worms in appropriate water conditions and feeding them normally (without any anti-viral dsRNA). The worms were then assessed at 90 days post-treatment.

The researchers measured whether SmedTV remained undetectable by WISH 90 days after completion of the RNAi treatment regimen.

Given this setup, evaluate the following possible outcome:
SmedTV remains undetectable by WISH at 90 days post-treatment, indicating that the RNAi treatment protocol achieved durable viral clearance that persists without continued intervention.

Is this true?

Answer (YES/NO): YES